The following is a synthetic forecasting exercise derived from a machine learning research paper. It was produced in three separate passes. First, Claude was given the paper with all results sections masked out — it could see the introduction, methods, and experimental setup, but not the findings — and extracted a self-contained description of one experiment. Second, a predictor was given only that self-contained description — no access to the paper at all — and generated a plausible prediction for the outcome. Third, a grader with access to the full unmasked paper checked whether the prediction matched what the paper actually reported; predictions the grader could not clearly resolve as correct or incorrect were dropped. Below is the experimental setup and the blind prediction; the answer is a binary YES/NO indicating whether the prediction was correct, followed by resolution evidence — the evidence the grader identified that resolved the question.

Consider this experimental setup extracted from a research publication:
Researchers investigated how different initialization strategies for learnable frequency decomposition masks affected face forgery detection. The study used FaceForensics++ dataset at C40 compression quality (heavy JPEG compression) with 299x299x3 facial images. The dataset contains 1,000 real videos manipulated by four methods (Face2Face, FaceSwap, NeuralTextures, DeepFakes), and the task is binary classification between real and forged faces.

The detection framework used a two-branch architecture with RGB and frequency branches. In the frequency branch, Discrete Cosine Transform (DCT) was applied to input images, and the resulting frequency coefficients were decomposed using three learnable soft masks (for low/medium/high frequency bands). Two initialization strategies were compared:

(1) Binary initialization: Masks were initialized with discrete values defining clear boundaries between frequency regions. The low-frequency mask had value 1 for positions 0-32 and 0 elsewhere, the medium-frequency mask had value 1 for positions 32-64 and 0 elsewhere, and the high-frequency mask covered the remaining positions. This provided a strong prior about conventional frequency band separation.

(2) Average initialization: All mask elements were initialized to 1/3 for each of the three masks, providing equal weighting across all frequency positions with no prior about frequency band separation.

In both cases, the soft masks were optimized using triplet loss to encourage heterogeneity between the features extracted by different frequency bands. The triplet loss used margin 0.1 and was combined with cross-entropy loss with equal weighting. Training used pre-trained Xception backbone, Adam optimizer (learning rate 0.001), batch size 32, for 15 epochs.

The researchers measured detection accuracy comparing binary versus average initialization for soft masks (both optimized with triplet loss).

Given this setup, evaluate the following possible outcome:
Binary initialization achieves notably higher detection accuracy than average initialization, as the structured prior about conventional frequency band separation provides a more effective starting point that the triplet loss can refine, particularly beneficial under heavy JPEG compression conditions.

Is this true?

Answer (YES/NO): YES